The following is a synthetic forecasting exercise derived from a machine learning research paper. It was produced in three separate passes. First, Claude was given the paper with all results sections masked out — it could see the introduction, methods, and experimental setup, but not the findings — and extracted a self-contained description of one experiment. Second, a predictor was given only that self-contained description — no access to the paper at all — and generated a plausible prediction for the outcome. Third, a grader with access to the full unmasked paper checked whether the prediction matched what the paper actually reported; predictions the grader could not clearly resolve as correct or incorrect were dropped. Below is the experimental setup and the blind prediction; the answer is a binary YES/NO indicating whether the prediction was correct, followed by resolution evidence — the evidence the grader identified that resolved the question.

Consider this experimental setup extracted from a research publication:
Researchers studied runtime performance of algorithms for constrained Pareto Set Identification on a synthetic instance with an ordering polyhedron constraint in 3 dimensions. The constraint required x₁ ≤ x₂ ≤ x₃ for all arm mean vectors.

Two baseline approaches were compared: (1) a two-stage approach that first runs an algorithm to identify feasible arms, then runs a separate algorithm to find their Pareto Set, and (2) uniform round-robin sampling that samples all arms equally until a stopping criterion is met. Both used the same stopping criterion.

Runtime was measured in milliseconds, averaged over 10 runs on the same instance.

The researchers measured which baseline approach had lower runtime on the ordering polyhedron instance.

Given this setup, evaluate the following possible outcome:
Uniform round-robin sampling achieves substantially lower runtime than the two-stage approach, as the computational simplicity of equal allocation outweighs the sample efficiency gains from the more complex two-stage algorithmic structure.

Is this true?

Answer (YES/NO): NO